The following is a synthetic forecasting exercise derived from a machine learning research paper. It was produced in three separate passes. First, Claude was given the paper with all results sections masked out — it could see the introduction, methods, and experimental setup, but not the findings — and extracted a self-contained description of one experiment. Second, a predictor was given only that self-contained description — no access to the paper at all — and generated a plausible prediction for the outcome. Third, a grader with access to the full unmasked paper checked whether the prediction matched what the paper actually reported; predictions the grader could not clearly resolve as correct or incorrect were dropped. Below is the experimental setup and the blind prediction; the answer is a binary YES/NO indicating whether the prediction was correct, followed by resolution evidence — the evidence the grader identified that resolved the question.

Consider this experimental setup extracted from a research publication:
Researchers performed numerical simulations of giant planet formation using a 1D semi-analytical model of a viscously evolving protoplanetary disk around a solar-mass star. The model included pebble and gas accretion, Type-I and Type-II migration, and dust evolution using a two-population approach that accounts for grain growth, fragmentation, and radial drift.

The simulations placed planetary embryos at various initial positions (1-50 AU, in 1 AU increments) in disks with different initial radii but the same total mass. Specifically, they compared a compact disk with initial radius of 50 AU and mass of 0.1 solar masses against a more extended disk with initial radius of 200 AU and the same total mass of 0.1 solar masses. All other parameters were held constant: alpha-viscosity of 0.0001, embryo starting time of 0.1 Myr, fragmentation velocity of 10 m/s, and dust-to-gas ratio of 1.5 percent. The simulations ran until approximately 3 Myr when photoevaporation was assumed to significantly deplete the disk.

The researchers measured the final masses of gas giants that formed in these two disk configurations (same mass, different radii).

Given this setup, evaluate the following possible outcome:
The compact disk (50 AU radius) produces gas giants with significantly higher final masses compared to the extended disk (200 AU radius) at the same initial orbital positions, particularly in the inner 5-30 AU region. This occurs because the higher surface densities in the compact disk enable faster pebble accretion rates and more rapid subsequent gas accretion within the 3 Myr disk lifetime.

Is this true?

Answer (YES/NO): NO